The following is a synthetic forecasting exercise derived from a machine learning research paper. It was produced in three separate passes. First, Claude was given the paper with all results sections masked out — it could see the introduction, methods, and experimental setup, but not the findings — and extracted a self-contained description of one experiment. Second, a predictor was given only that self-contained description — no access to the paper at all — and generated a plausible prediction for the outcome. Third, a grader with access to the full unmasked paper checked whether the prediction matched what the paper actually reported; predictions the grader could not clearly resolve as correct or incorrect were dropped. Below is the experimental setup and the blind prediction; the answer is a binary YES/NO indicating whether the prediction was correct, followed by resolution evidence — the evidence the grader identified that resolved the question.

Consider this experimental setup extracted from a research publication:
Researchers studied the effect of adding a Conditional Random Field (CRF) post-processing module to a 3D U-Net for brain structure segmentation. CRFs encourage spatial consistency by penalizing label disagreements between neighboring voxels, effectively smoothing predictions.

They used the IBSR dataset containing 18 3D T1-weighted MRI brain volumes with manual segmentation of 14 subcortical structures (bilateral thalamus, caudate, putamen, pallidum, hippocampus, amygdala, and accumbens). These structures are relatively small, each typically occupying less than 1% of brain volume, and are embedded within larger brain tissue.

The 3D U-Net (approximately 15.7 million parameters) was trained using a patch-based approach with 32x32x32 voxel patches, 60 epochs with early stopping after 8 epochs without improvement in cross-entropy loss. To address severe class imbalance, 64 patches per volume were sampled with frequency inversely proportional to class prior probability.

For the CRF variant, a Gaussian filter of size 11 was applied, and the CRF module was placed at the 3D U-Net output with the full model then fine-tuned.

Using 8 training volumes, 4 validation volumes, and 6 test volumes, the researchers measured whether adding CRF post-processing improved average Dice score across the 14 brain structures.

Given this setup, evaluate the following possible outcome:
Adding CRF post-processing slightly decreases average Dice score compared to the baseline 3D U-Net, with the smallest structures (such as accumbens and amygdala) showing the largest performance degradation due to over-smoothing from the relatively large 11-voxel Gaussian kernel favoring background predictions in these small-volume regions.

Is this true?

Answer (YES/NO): NO